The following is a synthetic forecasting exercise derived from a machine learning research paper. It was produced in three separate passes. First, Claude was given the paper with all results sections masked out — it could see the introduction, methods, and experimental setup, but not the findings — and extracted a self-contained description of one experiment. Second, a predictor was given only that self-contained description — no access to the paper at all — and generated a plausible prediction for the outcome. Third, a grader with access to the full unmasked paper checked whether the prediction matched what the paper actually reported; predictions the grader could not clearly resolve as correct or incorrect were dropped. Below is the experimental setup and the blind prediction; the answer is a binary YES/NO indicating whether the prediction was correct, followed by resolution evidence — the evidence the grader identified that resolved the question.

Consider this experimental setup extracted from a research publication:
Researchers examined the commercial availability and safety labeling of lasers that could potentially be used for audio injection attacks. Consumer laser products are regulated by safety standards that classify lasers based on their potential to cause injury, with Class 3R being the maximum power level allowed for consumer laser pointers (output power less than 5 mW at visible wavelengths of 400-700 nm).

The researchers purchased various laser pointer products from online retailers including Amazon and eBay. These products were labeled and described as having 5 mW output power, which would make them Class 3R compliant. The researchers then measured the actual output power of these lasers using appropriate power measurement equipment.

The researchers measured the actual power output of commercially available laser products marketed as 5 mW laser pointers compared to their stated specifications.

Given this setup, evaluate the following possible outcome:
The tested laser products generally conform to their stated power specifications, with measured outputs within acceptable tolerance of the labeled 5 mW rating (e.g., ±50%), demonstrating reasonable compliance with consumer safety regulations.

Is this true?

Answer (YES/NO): NO